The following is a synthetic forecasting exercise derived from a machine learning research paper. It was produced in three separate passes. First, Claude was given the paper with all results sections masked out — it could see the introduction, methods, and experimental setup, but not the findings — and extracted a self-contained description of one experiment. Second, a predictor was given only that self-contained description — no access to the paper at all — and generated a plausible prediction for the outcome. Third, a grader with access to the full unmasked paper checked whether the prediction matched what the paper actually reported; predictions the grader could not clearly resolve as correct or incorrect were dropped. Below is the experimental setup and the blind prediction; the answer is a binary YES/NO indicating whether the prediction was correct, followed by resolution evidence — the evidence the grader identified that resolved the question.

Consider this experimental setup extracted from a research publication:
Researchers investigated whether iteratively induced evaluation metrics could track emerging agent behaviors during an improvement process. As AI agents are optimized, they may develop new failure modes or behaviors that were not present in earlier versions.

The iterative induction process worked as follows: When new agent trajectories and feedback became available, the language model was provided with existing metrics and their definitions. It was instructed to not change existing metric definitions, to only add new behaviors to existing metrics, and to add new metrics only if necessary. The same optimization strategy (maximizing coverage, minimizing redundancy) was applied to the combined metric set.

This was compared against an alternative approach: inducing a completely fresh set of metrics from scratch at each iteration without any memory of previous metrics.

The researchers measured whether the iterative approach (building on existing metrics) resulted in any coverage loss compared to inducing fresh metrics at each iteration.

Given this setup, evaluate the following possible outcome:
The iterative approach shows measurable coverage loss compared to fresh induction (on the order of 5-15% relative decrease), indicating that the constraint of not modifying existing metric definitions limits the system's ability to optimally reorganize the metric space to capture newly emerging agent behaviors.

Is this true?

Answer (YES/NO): NO